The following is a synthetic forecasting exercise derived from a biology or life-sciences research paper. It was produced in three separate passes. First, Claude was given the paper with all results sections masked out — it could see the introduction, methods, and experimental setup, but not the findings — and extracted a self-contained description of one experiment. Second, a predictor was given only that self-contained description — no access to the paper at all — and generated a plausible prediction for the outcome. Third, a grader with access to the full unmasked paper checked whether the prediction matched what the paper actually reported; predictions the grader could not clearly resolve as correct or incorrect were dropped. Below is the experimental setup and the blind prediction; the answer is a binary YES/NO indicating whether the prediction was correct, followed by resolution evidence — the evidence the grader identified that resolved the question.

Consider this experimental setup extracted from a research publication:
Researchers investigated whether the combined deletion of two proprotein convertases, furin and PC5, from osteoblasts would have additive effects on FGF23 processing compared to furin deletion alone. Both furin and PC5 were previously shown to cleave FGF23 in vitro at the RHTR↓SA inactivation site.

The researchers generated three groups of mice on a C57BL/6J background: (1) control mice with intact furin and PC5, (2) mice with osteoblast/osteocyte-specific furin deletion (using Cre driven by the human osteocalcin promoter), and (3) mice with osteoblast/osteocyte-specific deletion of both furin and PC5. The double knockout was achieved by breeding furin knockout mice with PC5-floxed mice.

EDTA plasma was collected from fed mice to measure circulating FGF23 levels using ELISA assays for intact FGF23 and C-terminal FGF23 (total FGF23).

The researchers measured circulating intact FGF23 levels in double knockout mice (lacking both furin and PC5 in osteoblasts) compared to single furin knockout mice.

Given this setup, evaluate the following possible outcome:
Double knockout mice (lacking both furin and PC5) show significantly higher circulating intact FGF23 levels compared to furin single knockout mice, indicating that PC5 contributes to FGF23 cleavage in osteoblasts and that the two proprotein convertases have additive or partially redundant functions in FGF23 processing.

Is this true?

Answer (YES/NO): NO